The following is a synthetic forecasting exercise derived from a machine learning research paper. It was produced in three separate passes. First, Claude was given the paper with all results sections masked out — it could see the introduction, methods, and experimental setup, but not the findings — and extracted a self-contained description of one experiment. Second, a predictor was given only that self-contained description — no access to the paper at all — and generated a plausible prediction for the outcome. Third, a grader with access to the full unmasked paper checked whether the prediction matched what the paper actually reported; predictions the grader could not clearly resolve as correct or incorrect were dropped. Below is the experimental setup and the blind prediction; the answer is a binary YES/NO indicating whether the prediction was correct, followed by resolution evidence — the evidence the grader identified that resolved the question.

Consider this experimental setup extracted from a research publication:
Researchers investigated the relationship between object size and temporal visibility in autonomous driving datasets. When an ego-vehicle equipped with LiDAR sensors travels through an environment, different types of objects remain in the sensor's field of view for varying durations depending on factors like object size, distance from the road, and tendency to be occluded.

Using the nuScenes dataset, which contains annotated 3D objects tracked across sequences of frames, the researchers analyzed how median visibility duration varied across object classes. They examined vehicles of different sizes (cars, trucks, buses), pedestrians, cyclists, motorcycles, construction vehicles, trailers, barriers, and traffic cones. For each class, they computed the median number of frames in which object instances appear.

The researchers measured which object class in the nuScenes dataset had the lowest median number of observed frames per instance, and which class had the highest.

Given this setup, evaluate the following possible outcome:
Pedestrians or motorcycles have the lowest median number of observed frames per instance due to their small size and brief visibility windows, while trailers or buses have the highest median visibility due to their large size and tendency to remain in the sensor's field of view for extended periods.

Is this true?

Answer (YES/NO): NO